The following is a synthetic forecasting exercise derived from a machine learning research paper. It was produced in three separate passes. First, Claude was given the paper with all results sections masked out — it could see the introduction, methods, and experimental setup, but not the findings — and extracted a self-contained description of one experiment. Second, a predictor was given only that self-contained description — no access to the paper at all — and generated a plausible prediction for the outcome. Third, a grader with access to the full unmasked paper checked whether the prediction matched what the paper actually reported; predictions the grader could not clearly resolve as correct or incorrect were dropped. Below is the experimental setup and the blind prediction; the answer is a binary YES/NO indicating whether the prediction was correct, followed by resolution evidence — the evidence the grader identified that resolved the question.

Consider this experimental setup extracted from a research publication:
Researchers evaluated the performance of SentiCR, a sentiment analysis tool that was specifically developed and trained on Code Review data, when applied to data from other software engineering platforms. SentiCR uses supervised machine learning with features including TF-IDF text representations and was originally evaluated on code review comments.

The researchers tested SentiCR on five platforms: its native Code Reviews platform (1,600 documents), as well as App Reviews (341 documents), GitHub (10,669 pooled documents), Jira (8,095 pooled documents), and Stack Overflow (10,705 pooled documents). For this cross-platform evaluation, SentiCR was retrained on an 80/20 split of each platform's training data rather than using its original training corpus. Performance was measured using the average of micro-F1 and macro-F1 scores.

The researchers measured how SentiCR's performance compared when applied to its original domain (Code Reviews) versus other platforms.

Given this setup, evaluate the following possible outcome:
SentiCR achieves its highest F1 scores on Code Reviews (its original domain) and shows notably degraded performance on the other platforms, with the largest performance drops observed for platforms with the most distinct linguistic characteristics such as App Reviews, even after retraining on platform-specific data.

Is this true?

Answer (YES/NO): NO